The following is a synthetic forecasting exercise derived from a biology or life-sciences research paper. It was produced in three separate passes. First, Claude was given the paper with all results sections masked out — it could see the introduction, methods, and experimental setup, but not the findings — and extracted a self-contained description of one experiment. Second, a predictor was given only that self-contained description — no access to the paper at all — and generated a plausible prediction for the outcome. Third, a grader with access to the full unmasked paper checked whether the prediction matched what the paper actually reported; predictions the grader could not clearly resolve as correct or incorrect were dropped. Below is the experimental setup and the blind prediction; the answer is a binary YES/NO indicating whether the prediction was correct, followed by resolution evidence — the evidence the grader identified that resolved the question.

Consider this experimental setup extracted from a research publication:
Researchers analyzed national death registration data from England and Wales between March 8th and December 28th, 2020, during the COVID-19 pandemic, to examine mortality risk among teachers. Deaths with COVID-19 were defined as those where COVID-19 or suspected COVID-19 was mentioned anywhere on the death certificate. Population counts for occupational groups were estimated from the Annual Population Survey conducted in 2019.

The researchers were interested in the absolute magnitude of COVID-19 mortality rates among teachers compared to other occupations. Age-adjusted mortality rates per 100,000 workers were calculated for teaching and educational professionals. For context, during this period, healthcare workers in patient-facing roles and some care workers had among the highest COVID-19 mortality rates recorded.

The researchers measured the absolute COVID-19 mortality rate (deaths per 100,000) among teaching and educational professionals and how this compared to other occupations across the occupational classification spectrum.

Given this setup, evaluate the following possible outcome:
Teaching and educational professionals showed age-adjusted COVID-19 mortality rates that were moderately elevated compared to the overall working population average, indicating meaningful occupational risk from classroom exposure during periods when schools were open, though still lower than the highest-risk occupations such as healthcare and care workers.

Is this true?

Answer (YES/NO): NO